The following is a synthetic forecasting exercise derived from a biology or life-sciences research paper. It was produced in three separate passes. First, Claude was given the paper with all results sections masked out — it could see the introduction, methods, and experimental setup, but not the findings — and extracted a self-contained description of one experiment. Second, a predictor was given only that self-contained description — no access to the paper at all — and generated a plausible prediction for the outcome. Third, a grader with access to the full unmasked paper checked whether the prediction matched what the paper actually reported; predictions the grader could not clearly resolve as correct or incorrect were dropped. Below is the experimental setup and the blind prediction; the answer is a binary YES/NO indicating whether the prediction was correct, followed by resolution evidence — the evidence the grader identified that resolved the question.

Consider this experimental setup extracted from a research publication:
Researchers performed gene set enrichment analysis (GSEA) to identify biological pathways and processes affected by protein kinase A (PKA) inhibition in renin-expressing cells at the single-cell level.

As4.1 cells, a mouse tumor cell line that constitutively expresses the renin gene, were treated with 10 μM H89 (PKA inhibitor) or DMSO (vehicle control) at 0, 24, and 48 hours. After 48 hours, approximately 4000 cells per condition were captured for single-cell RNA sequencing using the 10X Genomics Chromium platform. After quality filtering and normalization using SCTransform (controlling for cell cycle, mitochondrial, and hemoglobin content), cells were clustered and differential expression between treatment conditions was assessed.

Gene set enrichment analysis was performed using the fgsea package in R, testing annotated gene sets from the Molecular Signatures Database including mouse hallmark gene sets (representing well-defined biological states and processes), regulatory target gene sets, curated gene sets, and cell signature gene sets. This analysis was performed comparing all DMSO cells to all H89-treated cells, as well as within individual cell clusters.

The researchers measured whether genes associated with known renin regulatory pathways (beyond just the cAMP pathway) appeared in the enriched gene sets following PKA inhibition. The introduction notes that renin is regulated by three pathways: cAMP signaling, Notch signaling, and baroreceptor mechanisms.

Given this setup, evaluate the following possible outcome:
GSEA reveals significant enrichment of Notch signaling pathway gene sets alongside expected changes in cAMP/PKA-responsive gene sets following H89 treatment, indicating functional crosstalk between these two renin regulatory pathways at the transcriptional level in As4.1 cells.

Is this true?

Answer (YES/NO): NO